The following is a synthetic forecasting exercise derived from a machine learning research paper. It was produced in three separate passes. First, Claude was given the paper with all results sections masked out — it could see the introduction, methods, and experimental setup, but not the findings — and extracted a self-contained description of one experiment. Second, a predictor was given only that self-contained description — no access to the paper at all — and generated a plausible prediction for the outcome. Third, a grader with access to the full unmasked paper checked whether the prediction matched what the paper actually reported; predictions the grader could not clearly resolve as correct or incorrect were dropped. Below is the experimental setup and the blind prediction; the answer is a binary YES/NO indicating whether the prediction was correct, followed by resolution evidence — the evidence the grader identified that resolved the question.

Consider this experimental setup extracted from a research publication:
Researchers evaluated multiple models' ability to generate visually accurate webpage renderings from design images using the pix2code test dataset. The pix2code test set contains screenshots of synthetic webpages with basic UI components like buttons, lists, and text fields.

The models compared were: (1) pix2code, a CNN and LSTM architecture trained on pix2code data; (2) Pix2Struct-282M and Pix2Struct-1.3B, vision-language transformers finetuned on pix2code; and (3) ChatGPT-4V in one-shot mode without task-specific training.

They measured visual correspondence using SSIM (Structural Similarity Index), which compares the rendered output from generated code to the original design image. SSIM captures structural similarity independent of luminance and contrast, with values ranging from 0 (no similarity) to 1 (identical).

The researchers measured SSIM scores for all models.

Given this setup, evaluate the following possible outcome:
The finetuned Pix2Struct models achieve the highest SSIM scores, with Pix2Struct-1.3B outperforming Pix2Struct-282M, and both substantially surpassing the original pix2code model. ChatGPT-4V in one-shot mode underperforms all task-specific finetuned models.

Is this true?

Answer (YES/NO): NO